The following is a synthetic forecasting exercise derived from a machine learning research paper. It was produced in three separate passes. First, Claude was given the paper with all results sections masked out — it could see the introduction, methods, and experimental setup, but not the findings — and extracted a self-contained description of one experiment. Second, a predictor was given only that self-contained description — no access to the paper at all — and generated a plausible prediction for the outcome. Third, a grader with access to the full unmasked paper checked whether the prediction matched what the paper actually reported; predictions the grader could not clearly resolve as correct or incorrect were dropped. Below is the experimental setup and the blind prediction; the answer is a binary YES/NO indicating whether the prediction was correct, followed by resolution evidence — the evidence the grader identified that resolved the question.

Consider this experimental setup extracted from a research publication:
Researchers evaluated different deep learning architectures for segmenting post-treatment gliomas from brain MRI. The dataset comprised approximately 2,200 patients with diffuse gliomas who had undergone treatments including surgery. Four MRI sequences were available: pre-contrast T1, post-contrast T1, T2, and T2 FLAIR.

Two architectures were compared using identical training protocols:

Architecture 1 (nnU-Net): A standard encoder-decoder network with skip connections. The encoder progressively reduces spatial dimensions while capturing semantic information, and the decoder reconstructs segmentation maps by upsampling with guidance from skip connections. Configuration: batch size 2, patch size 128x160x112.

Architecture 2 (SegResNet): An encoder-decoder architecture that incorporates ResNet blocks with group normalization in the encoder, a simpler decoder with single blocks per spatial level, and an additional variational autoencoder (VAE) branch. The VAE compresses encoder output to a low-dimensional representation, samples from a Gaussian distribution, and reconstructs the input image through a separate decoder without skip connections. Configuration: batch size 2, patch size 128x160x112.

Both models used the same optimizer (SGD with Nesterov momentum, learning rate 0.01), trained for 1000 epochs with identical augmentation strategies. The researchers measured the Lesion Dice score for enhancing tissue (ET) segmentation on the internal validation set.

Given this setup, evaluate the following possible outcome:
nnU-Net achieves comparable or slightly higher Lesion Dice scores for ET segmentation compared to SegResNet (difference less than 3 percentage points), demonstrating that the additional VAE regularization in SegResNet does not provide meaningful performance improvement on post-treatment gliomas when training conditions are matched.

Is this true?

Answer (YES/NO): NO